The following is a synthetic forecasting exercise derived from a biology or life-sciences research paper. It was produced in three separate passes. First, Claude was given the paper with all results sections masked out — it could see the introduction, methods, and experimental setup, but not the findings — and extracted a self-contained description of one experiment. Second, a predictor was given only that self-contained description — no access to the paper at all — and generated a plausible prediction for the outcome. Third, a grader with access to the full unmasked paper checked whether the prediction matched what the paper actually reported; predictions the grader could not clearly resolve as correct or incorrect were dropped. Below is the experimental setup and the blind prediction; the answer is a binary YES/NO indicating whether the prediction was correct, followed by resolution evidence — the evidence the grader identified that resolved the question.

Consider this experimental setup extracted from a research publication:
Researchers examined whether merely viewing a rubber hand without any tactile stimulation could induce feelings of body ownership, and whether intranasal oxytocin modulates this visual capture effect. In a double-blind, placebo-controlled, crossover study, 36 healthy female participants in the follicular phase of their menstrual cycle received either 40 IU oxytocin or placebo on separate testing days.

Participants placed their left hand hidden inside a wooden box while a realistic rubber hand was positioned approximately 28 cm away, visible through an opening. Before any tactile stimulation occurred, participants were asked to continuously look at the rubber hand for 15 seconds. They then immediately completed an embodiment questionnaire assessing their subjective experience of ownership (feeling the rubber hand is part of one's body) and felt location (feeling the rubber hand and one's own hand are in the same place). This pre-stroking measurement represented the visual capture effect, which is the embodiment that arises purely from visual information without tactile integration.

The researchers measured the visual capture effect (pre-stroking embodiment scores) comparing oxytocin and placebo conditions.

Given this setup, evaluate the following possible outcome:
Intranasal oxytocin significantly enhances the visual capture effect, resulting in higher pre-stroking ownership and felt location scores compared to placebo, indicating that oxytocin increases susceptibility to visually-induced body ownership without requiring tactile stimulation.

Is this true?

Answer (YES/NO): NO